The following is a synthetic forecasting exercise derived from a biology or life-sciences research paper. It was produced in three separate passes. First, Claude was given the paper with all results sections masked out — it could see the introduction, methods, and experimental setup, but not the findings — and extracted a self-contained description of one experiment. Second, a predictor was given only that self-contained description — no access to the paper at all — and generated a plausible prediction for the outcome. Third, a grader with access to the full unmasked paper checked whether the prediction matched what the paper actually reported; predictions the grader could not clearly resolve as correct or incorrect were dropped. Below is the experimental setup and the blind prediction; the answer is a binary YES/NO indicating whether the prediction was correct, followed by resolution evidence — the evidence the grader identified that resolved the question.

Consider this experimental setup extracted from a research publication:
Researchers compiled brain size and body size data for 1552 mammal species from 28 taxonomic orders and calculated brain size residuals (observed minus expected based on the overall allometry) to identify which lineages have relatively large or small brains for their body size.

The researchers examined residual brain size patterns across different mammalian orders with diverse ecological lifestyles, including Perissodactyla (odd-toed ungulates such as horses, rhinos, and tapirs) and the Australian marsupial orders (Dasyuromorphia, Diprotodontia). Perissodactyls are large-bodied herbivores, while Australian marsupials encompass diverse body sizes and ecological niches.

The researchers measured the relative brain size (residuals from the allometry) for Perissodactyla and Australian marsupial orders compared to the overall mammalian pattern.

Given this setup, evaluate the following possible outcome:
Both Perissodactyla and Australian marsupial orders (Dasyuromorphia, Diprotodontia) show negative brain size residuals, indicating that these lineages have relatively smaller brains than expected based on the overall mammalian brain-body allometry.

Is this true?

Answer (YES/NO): YES